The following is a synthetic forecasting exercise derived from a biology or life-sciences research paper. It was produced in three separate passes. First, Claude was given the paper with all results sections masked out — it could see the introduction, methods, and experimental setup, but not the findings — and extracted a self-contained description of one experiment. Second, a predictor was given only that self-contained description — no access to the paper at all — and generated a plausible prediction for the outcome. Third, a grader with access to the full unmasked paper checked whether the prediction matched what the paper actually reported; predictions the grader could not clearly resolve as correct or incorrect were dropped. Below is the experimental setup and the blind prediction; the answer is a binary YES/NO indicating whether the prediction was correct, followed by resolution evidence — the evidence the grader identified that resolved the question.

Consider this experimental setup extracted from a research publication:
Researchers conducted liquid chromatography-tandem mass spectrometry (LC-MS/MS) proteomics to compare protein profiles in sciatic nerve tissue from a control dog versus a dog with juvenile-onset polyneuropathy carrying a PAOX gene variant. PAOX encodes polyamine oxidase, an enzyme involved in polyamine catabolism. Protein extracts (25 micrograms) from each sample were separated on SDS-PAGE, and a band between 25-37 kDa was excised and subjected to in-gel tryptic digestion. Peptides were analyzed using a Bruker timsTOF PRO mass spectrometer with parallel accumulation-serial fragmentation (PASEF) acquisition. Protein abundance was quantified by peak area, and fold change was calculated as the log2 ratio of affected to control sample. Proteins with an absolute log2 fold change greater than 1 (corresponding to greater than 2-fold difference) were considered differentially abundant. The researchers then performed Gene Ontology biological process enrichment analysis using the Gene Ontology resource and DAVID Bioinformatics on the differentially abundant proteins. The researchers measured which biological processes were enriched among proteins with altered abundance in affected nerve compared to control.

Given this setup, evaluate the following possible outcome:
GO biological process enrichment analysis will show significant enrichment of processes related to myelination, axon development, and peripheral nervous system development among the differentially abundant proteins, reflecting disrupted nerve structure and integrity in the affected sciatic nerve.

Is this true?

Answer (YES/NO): YES